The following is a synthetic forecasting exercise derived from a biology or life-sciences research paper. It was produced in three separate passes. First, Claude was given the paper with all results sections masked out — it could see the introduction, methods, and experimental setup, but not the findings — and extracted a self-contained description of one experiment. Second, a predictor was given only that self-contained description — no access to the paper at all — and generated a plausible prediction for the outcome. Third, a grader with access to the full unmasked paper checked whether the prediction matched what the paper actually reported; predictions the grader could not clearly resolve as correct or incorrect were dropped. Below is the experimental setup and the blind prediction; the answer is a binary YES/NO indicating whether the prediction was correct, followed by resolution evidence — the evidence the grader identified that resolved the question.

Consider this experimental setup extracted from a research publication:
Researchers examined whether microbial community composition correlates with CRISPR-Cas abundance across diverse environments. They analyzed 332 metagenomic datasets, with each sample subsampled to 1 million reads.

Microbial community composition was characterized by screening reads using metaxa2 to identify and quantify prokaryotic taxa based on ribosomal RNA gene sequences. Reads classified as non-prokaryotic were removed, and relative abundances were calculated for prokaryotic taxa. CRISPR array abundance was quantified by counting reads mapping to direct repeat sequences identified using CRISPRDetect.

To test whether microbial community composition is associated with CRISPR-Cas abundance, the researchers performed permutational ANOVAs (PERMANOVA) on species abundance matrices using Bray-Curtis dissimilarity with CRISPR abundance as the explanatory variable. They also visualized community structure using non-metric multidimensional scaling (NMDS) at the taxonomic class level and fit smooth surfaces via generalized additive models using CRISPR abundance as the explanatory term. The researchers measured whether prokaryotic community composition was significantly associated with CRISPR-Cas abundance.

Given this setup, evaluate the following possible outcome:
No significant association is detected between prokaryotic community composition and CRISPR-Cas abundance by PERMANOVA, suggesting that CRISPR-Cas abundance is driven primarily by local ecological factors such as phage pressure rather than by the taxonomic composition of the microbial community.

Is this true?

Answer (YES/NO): NO